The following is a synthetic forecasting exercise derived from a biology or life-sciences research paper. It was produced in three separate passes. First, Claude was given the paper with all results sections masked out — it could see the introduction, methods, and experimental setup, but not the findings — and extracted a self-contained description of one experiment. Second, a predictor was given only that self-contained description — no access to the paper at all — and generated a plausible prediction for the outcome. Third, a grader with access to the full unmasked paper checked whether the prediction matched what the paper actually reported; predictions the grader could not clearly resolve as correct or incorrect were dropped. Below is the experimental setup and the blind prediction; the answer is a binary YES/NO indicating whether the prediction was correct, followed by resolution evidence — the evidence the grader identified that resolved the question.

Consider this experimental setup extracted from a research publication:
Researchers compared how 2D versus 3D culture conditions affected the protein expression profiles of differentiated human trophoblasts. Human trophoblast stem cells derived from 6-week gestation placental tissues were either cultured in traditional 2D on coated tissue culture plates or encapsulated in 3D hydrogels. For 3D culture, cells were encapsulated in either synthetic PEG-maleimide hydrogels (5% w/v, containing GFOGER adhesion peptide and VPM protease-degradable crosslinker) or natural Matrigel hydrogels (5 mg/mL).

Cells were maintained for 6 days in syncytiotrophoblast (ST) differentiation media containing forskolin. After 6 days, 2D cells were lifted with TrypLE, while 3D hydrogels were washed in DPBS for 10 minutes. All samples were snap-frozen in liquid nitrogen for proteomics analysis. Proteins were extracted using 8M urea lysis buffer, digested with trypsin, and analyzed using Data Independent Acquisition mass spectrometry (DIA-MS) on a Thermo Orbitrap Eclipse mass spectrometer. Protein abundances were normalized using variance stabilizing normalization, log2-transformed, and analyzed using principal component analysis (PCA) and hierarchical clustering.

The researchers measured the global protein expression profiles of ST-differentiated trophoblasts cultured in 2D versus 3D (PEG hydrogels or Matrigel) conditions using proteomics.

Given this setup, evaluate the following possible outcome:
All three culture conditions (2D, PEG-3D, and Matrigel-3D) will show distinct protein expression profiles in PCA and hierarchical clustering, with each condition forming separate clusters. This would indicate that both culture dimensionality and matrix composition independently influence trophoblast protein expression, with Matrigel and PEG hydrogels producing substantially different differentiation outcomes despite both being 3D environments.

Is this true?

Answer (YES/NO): YES